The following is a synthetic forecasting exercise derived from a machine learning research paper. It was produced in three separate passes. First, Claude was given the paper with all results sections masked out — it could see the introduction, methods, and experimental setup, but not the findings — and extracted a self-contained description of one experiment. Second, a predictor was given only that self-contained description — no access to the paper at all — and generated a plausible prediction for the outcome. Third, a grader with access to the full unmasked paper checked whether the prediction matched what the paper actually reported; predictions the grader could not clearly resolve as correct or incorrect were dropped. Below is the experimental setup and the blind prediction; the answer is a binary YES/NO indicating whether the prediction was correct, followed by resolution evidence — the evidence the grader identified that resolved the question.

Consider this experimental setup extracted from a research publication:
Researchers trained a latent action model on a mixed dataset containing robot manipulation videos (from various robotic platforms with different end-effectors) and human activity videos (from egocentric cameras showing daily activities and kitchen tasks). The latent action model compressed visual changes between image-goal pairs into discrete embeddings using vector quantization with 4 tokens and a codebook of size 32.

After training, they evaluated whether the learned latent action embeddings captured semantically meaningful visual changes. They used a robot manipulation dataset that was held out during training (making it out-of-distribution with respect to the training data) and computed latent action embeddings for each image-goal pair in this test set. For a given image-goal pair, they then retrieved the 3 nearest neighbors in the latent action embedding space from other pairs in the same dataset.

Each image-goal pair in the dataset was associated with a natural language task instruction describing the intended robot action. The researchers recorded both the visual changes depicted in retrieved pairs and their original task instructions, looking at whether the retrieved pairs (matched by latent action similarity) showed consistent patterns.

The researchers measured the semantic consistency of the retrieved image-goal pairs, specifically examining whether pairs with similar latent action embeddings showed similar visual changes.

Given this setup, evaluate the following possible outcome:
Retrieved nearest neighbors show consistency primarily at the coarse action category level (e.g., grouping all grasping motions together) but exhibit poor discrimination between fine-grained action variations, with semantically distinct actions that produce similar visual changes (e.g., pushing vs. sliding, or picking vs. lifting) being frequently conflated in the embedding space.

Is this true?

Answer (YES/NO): NO